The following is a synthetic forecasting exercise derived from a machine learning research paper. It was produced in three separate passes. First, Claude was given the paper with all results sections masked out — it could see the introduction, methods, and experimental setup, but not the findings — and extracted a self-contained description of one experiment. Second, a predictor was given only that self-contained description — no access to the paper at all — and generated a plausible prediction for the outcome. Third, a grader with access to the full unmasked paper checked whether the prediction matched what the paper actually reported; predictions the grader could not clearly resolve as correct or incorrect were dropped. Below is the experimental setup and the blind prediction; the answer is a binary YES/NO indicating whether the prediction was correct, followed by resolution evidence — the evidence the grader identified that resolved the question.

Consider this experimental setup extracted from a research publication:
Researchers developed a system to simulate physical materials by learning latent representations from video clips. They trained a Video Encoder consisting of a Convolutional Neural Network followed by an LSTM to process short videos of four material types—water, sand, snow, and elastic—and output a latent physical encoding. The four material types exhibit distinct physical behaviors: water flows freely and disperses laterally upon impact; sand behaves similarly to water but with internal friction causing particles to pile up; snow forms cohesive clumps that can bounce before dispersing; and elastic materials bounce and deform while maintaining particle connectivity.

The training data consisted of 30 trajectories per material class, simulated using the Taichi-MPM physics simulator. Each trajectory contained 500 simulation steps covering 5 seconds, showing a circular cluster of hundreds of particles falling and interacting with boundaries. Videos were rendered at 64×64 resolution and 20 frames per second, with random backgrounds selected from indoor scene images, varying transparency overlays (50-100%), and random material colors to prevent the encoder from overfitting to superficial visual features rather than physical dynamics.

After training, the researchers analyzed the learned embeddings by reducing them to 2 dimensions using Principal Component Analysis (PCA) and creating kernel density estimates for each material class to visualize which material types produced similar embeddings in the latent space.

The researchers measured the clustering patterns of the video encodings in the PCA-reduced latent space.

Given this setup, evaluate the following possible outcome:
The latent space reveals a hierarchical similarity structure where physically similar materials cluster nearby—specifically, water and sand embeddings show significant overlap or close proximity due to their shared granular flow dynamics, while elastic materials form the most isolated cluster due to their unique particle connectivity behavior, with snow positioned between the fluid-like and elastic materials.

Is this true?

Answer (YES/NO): NO